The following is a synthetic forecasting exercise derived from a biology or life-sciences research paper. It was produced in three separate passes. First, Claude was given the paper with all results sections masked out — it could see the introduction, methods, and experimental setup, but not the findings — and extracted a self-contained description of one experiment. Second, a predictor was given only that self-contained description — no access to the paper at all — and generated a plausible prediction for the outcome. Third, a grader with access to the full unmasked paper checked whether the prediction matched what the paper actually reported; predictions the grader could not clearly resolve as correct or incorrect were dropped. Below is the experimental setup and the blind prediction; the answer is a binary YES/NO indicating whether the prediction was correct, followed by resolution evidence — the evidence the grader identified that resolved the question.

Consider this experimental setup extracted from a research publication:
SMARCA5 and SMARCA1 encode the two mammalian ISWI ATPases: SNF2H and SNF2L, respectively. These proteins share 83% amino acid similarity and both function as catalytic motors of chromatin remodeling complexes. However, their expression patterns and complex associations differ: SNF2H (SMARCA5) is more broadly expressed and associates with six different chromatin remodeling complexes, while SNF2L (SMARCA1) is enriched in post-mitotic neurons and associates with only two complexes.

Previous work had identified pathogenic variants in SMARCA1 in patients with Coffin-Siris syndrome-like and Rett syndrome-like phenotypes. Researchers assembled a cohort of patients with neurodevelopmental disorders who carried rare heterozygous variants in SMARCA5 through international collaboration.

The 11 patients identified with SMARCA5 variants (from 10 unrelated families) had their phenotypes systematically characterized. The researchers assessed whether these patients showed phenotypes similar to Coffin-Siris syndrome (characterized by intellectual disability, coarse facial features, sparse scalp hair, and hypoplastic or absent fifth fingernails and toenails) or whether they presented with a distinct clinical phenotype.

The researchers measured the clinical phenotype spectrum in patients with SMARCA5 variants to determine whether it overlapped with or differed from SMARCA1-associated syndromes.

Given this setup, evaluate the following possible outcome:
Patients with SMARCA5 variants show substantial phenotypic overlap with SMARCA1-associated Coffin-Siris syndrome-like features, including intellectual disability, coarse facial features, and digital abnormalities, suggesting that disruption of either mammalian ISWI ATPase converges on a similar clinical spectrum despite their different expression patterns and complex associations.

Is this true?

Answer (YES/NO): NO